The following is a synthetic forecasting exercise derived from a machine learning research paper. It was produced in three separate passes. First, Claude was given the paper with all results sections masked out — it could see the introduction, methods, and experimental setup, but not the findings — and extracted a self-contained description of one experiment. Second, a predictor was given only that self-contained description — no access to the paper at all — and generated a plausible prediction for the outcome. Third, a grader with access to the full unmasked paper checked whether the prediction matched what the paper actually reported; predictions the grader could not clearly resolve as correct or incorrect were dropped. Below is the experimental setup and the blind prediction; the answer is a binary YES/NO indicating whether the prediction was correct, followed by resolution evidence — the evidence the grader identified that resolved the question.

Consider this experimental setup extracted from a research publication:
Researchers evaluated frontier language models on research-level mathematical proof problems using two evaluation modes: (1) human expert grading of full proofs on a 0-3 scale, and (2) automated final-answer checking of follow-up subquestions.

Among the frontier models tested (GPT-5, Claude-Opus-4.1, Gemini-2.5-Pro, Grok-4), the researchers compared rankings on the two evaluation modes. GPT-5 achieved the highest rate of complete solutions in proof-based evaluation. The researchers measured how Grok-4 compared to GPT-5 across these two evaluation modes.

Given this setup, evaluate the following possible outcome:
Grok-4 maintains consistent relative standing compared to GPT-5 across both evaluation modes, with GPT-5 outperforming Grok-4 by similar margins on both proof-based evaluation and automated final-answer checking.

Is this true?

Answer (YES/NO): NO